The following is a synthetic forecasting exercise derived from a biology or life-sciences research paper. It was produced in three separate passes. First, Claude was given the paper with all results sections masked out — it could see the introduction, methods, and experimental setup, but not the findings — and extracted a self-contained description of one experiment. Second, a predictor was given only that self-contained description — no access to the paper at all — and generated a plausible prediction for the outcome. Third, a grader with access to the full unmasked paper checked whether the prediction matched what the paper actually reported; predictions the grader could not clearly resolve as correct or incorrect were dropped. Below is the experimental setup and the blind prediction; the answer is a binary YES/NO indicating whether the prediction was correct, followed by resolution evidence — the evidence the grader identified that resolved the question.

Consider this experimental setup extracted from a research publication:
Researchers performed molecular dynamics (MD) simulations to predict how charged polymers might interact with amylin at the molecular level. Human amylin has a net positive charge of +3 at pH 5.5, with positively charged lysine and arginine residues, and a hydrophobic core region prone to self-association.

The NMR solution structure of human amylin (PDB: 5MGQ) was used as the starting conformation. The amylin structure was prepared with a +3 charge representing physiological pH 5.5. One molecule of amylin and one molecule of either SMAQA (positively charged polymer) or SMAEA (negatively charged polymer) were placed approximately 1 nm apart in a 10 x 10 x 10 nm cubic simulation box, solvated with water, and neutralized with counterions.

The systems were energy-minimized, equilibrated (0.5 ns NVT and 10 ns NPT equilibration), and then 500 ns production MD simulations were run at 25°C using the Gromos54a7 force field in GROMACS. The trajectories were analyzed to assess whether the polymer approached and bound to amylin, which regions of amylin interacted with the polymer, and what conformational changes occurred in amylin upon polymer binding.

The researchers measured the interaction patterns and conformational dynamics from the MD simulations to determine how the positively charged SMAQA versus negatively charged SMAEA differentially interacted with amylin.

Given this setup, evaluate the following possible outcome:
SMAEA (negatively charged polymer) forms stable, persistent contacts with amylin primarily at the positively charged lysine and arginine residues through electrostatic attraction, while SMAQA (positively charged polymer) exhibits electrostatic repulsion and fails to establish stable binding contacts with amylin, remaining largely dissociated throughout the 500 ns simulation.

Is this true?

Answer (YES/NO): NO